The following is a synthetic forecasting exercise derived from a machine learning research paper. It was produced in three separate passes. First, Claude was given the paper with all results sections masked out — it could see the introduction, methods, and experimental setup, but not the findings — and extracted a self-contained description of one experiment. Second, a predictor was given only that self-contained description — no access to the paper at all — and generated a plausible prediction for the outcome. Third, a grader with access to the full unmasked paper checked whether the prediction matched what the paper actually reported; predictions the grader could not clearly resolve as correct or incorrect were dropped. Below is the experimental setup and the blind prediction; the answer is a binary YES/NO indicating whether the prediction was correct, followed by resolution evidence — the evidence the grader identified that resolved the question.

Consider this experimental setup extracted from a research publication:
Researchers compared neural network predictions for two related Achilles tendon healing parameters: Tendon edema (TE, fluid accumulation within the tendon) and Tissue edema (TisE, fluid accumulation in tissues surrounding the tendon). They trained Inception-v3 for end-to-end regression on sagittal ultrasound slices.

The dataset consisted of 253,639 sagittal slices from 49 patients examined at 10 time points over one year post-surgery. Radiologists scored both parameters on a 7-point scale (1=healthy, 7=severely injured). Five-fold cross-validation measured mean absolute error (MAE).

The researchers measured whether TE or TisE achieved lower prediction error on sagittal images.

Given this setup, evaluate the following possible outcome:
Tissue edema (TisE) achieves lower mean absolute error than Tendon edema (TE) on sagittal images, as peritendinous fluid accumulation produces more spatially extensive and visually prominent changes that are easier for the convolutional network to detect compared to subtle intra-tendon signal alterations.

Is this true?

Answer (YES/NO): NO